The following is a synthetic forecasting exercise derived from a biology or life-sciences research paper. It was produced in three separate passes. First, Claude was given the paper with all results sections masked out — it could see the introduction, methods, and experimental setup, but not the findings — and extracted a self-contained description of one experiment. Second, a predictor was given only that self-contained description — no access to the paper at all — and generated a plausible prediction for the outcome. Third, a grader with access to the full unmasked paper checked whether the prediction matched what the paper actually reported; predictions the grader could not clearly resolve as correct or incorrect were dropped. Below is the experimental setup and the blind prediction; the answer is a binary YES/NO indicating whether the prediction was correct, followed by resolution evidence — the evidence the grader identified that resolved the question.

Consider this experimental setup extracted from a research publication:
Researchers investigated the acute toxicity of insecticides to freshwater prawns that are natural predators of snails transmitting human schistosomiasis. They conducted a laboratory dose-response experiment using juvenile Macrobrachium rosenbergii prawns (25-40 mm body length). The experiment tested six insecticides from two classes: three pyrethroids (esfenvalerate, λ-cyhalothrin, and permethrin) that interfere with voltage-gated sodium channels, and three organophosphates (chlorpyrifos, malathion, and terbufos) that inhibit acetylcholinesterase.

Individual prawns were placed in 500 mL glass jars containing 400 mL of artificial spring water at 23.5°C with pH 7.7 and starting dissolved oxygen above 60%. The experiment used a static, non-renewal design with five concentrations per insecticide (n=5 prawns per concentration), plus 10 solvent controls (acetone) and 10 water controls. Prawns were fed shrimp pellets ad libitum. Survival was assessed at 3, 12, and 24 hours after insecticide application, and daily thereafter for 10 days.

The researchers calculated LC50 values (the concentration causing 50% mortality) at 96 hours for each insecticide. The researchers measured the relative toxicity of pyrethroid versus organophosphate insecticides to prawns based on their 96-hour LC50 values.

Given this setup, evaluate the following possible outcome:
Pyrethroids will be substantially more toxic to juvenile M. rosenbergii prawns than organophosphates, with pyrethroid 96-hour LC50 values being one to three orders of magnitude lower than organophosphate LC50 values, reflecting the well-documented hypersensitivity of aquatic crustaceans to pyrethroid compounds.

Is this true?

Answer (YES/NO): YES